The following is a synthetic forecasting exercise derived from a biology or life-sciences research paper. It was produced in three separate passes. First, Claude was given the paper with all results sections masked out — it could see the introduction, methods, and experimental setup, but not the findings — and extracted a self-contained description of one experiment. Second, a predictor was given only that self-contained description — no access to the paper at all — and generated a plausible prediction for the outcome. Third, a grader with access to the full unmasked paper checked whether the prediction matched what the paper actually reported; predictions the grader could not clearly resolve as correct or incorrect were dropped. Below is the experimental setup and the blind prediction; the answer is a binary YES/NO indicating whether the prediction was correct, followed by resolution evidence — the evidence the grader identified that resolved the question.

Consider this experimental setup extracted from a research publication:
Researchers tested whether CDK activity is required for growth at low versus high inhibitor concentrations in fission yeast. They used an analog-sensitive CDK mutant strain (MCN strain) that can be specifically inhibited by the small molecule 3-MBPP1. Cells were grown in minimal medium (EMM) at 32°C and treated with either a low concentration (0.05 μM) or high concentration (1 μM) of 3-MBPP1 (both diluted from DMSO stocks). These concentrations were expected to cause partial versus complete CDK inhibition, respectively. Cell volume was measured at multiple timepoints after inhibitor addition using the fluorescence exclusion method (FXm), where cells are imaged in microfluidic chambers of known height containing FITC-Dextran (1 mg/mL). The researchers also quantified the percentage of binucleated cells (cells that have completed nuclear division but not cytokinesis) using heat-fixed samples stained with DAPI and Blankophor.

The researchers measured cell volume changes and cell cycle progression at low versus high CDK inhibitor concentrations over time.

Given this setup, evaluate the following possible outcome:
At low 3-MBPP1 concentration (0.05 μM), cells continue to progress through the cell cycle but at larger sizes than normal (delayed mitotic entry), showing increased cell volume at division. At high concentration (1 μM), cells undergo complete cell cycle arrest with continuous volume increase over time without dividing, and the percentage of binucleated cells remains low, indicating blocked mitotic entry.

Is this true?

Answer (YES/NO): YES